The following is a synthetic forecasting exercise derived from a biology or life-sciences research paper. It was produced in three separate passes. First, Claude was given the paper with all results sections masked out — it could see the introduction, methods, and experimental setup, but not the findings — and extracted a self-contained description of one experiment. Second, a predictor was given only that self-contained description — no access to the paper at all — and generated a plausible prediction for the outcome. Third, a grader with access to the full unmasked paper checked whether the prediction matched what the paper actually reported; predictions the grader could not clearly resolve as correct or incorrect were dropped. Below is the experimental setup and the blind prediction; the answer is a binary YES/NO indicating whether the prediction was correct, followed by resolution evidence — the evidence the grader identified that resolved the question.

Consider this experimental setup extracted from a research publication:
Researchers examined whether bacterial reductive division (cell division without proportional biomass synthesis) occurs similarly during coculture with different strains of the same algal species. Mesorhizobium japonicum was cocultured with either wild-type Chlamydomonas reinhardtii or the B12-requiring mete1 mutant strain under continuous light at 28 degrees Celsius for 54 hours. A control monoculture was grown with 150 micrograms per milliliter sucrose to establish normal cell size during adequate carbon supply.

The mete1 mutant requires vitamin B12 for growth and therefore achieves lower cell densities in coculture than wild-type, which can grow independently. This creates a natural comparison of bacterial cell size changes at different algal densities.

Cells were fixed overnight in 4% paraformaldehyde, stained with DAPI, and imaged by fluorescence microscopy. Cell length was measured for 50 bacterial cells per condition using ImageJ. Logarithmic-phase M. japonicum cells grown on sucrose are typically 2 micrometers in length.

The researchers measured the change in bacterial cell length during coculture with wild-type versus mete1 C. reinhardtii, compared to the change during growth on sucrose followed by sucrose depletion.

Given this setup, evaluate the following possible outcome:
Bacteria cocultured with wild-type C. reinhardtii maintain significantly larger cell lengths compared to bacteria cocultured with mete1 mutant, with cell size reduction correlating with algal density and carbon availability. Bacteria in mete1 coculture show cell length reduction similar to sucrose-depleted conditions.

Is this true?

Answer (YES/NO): NO